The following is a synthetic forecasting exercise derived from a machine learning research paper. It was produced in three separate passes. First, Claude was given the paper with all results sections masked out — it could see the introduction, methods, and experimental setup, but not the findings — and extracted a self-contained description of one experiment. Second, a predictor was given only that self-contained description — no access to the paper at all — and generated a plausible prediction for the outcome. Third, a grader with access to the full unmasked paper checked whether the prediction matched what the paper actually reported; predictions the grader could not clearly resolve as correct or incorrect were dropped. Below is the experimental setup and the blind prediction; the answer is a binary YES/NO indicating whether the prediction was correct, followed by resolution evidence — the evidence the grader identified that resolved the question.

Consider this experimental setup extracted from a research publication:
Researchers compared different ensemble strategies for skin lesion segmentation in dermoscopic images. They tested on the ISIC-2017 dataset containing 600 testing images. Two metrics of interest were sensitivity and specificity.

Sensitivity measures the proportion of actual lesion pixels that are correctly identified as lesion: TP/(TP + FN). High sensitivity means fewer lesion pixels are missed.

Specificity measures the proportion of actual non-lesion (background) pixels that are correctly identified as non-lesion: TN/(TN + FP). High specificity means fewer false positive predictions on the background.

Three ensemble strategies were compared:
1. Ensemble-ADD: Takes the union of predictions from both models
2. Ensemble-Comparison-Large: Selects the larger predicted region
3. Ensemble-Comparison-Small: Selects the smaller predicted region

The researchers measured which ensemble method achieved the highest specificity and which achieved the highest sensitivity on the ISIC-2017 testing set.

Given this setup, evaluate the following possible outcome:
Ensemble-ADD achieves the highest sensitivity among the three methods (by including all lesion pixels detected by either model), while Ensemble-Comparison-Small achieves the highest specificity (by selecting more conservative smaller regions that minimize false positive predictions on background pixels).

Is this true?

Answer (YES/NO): YES